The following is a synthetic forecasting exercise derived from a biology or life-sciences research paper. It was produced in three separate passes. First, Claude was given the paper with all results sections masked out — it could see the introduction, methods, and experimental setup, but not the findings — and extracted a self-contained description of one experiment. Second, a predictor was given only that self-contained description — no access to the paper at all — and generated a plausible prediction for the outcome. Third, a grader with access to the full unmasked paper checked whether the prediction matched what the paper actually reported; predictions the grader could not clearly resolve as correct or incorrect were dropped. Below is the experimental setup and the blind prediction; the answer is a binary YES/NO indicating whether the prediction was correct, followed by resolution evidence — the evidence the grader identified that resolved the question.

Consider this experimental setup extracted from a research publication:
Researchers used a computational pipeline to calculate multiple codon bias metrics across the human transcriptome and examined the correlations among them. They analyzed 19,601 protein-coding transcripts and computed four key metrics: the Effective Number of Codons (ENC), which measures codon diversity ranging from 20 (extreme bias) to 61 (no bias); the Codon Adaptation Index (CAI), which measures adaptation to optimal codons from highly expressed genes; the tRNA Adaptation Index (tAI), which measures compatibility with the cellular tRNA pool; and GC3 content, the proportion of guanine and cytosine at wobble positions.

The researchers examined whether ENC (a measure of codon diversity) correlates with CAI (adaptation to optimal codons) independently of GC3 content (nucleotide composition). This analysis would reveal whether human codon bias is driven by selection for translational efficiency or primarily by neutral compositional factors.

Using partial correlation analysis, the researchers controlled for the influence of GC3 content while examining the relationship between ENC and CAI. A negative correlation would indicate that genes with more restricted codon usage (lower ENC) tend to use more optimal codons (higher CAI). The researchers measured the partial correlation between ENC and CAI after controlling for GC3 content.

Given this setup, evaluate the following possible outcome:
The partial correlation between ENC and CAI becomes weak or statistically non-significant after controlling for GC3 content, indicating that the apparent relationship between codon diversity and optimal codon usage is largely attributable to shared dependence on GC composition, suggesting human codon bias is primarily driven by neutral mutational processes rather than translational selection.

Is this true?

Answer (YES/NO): YES